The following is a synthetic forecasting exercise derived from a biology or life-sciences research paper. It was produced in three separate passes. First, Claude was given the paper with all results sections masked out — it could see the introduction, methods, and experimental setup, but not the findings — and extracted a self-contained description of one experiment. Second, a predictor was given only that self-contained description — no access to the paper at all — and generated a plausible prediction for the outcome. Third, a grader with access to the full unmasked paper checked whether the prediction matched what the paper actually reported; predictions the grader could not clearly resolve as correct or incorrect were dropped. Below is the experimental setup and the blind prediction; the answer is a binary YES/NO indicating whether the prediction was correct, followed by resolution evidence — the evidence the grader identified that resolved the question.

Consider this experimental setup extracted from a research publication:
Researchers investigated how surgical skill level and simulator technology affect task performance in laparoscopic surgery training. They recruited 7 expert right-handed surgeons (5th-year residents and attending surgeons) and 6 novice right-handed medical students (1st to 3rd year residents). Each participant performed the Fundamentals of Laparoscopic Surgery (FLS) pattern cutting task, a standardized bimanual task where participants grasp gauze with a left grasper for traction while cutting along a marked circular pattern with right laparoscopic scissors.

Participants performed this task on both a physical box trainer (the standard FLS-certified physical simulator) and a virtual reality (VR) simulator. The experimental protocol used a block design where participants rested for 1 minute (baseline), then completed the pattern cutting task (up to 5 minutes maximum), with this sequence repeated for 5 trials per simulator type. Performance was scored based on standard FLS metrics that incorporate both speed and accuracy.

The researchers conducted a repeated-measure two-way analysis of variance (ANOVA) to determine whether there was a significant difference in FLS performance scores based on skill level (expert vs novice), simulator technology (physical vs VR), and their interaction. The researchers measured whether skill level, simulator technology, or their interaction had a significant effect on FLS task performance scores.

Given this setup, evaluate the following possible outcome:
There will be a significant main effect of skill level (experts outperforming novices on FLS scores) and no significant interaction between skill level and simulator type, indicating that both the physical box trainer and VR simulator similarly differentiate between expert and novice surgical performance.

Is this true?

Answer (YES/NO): YES